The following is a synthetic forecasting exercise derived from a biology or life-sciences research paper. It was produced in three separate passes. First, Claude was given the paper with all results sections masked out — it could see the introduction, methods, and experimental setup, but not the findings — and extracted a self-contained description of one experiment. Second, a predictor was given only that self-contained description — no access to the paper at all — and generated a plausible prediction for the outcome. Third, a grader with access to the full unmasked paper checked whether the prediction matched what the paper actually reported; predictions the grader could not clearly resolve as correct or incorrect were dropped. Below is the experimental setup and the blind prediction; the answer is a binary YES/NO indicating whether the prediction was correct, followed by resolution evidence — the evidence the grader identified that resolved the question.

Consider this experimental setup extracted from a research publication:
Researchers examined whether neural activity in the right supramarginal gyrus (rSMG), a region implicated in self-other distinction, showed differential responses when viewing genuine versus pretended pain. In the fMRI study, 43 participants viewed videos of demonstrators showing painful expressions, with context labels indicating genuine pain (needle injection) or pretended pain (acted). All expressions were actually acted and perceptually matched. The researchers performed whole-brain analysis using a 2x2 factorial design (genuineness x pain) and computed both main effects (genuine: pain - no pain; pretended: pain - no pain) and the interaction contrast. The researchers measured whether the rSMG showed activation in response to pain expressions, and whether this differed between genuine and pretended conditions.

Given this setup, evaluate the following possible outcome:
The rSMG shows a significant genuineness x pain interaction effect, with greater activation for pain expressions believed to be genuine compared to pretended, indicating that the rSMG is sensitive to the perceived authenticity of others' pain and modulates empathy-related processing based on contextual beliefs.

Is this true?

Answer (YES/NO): YES